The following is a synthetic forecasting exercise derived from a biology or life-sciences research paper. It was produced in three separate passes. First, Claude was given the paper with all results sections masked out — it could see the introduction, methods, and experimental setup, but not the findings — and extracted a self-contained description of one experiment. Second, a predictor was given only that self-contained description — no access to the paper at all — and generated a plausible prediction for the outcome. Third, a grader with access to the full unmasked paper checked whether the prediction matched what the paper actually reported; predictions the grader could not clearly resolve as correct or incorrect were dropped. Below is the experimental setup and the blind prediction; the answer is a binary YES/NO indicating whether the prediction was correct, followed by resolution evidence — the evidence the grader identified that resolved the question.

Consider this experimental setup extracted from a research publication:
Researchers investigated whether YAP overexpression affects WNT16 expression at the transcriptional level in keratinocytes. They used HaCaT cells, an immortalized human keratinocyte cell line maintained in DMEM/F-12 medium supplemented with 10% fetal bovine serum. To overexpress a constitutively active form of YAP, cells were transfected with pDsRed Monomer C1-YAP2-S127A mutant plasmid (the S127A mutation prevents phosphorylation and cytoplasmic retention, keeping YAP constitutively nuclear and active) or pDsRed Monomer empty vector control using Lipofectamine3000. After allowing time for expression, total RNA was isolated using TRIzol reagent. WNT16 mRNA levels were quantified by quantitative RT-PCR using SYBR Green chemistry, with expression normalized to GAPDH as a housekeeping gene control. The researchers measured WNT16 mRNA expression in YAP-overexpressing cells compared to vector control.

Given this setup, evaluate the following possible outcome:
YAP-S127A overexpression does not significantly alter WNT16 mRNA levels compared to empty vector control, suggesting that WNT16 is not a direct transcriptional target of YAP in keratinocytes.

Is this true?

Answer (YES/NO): NO